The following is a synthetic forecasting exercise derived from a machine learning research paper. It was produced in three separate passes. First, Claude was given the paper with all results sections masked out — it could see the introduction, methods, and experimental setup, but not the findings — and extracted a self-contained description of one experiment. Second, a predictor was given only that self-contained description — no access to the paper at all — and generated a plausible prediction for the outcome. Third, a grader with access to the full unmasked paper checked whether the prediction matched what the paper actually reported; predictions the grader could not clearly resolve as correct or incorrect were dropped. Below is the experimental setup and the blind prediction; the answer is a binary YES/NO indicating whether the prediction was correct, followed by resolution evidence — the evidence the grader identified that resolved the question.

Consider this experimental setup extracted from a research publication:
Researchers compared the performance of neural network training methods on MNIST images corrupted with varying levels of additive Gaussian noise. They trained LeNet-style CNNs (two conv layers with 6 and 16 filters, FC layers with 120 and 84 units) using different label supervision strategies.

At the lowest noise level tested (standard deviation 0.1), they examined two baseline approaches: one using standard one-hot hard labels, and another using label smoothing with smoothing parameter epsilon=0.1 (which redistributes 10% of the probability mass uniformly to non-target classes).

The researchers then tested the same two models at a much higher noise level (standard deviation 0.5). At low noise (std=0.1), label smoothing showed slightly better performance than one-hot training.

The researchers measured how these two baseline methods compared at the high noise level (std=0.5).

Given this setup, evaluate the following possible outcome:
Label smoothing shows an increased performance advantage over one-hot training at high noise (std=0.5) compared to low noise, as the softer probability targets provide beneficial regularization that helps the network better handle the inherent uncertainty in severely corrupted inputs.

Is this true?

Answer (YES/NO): NO